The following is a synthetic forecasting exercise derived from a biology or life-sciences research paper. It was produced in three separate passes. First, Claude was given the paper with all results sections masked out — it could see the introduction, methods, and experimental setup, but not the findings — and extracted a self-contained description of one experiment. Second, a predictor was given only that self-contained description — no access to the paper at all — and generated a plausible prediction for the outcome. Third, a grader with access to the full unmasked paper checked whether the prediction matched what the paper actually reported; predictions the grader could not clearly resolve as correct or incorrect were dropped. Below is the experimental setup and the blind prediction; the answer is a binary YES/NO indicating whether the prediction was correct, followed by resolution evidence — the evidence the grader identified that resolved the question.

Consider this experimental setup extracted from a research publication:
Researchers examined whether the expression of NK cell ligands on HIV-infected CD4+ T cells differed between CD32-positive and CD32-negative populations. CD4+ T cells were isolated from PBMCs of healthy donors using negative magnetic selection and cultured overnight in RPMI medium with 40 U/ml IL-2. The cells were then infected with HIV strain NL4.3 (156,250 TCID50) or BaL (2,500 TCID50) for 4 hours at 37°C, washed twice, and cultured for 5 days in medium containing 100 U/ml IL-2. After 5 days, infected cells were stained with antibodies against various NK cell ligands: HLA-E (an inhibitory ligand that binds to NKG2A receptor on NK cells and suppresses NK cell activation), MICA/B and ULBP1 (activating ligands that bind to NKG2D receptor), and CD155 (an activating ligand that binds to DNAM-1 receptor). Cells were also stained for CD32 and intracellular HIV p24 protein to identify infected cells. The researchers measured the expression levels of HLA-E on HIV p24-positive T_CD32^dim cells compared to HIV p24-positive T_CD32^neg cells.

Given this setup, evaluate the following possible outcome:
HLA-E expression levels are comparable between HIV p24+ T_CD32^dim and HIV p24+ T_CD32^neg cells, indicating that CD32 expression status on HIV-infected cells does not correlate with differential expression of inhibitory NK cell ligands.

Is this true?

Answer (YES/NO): NO